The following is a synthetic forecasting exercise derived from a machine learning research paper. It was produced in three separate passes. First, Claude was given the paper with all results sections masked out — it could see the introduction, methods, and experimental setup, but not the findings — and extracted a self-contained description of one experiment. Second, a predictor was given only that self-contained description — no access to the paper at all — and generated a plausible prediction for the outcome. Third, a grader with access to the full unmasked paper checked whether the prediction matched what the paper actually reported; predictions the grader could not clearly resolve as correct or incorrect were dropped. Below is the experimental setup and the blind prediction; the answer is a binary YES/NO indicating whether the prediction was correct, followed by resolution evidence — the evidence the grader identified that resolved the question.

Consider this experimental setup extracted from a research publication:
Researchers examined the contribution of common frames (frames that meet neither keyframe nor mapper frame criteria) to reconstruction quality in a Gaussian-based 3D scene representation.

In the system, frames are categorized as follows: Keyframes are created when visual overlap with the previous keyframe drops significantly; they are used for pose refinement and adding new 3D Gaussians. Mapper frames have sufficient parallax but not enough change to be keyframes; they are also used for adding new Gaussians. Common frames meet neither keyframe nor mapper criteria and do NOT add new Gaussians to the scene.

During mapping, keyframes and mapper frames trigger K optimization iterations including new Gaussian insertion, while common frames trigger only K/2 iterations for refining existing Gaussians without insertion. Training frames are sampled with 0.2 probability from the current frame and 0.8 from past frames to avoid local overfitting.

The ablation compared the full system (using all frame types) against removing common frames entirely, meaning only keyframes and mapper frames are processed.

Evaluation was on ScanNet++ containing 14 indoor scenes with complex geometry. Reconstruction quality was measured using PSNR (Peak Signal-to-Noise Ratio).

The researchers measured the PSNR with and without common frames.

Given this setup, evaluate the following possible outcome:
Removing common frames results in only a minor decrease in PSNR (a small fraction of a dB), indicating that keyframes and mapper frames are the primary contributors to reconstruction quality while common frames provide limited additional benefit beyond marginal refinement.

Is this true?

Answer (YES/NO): NO